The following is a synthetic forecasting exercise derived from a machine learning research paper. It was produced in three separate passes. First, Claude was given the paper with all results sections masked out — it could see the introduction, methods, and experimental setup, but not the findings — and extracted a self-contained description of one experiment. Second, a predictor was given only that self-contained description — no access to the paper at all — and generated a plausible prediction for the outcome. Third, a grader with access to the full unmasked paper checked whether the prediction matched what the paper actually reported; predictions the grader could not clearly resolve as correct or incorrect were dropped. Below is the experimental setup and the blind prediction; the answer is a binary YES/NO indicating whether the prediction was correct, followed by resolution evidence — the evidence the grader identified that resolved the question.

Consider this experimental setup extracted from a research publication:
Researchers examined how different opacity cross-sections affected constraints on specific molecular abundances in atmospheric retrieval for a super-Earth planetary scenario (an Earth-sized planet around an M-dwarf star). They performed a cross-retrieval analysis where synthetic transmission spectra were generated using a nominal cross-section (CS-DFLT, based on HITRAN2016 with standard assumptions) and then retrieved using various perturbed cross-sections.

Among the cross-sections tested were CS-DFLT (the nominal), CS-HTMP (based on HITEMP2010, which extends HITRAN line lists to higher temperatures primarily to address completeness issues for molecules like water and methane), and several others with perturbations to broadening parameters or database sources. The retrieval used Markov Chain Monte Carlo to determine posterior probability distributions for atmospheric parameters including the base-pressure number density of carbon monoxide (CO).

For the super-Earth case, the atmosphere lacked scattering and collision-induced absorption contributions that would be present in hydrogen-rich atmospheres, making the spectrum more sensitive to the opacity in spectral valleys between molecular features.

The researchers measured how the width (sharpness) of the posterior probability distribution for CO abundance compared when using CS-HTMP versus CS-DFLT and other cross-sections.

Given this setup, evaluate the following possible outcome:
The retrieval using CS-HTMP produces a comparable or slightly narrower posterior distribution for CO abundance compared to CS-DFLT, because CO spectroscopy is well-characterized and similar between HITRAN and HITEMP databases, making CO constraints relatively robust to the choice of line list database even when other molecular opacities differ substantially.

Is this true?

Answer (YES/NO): NO